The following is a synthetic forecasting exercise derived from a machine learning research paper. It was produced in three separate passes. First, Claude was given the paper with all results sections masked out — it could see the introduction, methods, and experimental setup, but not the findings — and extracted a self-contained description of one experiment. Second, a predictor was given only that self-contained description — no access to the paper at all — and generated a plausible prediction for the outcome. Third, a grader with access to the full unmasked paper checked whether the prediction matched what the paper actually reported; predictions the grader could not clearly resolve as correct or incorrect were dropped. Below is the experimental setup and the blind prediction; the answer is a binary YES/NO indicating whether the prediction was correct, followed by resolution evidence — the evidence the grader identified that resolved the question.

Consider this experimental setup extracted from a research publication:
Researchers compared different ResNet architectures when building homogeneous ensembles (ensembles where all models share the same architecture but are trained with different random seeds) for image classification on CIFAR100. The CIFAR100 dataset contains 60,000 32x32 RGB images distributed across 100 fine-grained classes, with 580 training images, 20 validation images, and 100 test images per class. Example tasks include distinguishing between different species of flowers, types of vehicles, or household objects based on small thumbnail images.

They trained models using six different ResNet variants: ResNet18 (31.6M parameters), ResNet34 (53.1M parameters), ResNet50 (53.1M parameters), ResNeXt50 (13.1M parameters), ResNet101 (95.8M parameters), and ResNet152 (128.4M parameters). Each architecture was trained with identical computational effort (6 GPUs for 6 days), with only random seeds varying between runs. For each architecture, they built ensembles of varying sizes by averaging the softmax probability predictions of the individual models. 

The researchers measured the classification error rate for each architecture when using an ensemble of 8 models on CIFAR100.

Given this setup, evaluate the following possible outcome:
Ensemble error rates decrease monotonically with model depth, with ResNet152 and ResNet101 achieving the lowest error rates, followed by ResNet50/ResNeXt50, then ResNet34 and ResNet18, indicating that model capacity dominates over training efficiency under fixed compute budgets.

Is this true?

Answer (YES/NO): NO